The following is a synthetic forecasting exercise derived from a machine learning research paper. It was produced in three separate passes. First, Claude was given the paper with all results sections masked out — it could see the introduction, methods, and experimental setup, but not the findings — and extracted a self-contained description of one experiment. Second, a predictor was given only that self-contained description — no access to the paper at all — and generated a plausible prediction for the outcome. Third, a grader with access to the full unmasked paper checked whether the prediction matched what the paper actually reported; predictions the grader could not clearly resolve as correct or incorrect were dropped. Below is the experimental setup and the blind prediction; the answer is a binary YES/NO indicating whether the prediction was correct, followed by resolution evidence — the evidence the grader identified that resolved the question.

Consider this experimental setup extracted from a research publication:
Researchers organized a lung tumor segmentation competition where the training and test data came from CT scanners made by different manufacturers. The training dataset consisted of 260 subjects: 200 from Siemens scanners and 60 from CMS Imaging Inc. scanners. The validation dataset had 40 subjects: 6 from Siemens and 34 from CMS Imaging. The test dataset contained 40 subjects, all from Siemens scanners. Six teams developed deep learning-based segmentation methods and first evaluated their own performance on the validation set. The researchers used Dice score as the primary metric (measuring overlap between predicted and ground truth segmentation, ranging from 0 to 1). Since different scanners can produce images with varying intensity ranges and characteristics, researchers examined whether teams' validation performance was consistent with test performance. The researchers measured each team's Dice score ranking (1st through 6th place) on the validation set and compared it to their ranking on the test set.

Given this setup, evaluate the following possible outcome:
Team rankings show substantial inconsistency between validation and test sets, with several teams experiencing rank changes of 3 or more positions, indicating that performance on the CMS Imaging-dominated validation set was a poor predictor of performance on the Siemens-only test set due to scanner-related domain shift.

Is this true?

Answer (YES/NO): YES